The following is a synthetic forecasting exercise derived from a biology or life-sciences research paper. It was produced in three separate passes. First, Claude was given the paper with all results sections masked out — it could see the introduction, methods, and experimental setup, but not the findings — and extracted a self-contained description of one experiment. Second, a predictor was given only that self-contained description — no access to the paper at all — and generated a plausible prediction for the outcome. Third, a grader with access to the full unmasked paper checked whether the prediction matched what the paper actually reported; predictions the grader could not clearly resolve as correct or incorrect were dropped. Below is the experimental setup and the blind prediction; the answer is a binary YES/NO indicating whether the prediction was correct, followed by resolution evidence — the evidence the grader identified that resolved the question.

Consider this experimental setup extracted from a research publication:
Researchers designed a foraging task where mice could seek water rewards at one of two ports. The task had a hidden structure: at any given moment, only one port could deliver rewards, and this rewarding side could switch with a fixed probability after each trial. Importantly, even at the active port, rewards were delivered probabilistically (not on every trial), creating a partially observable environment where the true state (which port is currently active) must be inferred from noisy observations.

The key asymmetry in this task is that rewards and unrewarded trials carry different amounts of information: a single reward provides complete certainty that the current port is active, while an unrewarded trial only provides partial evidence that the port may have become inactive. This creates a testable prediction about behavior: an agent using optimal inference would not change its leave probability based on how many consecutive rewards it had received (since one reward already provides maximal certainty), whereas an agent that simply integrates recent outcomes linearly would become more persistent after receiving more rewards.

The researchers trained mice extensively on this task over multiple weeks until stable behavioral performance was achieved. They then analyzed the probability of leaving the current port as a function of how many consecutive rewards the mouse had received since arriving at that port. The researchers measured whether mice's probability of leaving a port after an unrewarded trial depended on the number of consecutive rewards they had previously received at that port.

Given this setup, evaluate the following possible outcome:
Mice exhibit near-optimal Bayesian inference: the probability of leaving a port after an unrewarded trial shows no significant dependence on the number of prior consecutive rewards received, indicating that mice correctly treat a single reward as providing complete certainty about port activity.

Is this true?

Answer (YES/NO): YES